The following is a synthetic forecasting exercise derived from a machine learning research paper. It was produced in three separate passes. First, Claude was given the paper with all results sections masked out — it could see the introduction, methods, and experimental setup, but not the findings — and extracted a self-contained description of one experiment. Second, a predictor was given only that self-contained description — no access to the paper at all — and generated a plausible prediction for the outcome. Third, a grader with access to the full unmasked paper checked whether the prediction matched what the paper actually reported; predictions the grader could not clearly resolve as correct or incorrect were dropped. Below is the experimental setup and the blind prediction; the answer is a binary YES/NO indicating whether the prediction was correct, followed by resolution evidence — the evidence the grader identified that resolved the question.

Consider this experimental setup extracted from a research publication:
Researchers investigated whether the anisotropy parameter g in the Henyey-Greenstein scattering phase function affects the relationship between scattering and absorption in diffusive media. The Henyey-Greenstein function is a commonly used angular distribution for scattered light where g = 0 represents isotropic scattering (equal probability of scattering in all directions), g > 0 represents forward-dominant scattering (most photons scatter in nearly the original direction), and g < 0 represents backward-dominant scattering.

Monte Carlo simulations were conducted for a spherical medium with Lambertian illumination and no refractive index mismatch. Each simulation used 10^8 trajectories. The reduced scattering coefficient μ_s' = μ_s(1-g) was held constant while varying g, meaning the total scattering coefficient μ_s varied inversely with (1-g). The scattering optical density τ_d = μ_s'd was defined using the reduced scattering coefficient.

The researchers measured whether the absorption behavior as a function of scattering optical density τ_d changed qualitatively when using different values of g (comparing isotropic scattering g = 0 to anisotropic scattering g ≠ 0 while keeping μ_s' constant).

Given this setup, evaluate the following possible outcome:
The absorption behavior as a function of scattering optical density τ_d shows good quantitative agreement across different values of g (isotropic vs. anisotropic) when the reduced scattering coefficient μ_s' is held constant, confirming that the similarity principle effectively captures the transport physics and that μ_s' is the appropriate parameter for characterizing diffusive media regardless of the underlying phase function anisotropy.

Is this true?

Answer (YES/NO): NO